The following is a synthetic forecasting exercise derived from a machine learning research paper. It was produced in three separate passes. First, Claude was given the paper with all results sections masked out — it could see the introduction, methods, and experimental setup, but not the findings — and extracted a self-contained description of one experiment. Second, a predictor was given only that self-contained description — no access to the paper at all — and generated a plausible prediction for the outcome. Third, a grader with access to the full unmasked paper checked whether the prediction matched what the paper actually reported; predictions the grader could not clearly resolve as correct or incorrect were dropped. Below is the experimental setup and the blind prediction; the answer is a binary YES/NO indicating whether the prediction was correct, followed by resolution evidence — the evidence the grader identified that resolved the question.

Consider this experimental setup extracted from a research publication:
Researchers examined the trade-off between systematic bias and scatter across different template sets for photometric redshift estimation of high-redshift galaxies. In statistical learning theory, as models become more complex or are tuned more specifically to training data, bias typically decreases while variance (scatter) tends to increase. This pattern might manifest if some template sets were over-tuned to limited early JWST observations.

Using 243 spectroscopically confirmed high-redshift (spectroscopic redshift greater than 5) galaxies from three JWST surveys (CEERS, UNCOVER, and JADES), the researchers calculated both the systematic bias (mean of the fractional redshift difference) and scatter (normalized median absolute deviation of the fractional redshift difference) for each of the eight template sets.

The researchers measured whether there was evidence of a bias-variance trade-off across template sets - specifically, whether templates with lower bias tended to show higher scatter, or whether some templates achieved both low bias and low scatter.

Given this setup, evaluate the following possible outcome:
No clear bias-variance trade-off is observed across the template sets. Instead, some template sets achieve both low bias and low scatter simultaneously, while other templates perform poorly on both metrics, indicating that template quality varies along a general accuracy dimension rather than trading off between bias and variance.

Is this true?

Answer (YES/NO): YES